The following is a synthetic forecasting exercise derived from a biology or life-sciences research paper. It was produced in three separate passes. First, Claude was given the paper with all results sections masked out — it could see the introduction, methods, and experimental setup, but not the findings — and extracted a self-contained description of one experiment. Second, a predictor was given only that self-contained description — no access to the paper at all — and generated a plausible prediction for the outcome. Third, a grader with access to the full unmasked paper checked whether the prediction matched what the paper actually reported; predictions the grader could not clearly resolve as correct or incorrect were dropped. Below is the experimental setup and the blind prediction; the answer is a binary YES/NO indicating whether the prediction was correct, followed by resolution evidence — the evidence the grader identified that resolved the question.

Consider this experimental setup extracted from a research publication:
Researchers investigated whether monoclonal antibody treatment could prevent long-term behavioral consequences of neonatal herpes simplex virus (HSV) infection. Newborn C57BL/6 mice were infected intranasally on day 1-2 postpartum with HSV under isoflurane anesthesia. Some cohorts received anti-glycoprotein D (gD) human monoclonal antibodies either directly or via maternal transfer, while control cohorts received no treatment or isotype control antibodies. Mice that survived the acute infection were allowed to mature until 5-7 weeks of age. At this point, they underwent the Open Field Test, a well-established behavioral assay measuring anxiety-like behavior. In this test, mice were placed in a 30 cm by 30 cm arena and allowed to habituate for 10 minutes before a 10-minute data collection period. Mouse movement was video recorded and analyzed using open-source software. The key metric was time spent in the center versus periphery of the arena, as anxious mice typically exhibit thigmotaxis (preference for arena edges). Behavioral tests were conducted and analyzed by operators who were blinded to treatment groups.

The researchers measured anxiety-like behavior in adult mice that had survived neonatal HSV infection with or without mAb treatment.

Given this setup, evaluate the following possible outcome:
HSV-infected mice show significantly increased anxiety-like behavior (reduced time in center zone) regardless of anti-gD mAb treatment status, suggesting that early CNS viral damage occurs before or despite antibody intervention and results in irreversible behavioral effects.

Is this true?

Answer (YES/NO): NO